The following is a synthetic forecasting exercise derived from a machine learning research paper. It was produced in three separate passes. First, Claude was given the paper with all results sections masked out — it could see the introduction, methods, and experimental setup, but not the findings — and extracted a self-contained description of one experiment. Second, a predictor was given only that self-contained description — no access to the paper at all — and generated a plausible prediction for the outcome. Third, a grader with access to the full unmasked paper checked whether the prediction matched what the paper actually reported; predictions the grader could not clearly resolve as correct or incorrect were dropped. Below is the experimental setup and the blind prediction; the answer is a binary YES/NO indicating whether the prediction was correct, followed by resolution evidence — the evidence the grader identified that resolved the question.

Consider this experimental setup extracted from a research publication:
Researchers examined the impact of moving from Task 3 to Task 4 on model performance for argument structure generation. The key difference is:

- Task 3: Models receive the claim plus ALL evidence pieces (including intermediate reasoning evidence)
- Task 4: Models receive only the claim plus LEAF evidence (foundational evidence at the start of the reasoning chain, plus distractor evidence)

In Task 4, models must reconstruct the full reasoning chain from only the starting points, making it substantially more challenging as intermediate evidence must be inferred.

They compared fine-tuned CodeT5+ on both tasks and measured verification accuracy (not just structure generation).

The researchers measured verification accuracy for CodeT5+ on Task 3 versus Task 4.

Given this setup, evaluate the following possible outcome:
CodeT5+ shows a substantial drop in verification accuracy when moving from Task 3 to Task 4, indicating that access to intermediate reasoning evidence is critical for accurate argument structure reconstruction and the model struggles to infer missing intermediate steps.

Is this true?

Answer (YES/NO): YES